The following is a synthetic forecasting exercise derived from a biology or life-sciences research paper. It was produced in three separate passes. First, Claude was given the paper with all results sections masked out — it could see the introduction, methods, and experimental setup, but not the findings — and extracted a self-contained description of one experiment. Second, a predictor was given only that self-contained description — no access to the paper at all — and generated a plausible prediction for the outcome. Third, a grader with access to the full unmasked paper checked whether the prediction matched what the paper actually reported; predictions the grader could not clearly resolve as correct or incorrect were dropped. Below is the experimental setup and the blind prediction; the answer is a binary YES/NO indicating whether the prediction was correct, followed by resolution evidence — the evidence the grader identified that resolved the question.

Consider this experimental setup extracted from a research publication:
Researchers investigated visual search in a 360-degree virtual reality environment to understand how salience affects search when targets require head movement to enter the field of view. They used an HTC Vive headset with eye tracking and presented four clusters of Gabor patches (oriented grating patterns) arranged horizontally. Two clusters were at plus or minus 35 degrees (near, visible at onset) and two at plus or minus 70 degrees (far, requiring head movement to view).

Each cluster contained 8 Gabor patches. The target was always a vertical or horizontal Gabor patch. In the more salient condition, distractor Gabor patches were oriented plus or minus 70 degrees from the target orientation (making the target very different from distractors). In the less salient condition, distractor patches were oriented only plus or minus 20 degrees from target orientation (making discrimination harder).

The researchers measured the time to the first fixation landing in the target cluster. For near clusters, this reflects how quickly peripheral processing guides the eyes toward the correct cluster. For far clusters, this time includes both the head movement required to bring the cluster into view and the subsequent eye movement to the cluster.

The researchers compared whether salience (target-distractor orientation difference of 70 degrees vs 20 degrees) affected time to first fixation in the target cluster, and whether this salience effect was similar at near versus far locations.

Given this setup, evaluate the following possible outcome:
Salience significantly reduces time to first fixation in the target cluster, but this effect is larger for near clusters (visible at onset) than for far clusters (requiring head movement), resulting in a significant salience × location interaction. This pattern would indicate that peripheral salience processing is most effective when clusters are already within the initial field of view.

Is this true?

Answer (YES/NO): NO